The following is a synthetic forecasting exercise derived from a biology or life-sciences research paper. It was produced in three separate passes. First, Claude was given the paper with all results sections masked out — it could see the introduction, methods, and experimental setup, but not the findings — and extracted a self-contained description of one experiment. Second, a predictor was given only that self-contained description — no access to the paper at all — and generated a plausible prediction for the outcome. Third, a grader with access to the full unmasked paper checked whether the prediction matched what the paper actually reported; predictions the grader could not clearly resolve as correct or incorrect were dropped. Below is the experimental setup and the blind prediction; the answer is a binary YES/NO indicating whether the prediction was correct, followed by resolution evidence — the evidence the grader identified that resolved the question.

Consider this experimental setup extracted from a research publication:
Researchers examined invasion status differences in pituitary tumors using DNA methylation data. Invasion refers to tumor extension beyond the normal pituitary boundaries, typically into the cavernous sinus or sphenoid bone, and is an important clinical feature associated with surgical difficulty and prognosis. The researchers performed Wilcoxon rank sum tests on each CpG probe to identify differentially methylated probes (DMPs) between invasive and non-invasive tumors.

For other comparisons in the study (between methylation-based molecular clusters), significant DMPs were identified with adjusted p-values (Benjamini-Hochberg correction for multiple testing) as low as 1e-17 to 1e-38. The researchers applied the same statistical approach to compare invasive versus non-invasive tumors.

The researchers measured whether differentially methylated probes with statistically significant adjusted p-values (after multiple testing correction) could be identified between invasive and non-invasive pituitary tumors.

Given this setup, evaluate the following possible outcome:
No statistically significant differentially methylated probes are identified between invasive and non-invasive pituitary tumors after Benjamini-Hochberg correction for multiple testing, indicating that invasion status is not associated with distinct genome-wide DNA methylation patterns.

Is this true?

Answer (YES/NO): YES